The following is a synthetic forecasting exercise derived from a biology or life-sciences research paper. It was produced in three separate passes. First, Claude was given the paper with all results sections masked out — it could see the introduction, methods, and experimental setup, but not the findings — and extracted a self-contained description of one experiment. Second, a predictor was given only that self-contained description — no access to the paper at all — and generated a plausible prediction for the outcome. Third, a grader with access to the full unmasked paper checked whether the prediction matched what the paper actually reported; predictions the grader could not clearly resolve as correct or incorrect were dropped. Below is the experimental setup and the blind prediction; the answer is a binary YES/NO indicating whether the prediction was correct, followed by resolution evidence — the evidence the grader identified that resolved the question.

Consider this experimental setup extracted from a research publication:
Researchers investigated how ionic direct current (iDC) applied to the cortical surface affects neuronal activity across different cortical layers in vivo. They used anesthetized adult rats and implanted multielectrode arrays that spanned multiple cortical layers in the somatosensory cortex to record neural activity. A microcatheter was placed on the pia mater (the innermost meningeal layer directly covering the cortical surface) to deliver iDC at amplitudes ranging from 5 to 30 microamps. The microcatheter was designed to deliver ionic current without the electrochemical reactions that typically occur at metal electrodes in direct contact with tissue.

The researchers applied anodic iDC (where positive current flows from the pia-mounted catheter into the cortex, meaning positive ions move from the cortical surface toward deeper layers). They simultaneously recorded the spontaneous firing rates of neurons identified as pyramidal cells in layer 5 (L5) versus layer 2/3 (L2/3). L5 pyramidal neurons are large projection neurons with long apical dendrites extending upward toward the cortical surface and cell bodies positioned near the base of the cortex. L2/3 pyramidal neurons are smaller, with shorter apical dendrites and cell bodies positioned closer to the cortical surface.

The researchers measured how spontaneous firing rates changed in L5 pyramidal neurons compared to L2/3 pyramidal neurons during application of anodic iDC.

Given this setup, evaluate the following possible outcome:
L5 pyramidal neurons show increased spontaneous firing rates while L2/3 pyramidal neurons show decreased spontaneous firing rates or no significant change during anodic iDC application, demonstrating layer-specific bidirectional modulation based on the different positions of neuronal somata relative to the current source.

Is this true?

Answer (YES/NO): NO